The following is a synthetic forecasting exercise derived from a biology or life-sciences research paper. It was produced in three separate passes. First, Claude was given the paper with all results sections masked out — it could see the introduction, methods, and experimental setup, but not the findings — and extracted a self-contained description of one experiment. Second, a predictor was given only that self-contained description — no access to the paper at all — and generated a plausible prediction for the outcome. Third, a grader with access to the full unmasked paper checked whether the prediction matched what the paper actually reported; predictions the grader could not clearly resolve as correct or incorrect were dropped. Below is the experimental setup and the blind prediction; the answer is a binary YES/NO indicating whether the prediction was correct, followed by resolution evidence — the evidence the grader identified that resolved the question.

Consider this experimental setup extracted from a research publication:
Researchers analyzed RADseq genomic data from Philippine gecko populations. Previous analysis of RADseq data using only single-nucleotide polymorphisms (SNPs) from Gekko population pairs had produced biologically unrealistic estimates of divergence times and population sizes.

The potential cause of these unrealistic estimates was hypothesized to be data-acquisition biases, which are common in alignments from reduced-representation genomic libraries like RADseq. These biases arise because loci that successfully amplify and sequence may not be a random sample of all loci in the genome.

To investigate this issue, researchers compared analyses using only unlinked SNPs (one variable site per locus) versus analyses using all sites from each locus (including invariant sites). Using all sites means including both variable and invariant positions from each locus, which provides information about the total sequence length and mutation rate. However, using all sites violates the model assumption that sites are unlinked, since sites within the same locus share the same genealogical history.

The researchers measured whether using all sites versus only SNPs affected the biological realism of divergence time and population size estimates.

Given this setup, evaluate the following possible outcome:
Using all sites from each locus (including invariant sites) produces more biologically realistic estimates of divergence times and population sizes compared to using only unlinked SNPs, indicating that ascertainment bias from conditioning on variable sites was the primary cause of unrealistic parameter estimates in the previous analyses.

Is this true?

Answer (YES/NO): YES